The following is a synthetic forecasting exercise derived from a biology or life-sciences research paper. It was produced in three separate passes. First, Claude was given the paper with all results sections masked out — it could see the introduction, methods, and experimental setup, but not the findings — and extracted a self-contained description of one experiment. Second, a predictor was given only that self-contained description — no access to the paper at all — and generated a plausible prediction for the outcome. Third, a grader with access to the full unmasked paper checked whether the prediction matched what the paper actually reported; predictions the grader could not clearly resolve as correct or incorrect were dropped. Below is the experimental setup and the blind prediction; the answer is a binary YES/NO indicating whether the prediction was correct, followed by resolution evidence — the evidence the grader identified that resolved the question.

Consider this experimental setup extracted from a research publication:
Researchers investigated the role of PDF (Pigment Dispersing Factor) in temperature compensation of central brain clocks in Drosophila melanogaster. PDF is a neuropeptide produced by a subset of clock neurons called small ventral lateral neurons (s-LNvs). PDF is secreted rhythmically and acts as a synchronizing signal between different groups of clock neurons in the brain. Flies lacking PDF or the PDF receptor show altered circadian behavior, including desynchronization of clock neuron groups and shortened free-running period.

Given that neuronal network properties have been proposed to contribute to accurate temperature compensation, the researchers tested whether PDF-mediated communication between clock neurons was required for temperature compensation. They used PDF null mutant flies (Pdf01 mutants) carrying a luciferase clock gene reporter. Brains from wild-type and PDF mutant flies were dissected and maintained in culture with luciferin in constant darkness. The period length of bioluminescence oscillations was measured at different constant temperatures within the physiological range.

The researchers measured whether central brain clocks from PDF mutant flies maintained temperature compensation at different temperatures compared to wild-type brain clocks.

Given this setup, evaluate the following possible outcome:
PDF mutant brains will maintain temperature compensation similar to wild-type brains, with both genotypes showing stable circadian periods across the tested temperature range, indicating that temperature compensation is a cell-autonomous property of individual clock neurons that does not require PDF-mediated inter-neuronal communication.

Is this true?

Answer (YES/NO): YES